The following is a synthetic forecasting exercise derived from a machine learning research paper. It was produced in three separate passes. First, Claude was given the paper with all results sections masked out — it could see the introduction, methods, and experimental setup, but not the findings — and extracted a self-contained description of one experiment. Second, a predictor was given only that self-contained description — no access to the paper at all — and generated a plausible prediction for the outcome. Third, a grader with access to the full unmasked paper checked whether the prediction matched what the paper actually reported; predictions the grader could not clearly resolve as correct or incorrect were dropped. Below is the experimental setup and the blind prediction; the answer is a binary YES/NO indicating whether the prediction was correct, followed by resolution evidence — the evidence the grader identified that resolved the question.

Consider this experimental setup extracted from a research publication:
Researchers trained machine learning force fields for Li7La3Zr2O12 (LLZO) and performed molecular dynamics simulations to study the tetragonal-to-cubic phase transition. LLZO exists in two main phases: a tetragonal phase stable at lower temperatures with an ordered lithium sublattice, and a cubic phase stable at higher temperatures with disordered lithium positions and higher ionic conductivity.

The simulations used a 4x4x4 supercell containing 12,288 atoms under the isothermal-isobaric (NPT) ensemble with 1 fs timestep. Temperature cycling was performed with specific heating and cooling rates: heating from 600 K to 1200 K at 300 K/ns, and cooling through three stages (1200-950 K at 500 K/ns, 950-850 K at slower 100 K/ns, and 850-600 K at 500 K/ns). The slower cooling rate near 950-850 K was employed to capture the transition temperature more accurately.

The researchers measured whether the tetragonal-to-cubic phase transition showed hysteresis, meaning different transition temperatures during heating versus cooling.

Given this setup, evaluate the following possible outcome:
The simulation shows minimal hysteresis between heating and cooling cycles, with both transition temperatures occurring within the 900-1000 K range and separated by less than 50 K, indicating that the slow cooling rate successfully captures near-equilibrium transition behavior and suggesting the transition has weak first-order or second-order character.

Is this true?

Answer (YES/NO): NO